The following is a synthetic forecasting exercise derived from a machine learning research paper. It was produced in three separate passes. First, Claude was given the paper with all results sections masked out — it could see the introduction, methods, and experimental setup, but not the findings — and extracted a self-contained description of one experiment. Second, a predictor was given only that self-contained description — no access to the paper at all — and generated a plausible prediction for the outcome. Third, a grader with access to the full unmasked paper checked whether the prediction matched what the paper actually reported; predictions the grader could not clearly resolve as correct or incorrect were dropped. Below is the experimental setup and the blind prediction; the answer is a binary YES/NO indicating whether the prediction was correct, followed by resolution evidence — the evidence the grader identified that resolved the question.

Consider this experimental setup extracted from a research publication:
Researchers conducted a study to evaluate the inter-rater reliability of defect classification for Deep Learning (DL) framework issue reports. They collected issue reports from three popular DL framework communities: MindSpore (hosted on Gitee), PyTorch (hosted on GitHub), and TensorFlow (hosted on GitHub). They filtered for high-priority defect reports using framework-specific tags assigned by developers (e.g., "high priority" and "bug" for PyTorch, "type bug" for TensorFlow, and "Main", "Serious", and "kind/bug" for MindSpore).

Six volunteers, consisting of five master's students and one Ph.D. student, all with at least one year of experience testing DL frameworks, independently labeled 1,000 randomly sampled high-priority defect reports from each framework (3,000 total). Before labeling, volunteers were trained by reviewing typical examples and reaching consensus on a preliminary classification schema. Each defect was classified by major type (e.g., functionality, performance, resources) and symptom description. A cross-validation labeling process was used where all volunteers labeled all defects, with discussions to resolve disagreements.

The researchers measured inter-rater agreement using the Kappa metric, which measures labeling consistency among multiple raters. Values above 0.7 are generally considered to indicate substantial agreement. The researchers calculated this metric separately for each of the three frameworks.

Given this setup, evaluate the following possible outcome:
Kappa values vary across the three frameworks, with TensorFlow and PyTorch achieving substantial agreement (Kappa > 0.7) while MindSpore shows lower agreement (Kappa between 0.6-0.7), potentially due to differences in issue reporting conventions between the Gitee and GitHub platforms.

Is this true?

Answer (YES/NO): NO